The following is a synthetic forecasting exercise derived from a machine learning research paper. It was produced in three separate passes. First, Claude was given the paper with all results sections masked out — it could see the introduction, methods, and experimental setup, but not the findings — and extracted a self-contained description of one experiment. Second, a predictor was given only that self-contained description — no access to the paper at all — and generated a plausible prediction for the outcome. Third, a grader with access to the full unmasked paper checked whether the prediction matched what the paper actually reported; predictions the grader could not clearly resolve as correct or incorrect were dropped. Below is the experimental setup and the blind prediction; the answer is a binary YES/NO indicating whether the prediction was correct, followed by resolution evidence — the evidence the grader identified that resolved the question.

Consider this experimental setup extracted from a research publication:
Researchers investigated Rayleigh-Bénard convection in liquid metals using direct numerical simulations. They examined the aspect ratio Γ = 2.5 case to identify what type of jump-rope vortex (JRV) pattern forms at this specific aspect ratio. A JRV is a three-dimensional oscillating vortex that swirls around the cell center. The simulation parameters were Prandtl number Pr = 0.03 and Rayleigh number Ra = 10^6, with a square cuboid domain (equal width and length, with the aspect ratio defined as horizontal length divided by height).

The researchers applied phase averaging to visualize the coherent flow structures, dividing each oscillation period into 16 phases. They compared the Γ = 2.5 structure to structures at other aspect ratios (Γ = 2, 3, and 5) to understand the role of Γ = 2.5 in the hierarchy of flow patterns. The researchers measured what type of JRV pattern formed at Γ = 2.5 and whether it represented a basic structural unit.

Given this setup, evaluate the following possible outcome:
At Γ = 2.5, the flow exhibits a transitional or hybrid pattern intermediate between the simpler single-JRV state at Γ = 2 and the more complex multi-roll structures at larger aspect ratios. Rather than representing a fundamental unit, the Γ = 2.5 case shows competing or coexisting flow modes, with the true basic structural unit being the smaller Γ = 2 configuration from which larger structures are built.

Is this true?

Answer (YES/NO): NO